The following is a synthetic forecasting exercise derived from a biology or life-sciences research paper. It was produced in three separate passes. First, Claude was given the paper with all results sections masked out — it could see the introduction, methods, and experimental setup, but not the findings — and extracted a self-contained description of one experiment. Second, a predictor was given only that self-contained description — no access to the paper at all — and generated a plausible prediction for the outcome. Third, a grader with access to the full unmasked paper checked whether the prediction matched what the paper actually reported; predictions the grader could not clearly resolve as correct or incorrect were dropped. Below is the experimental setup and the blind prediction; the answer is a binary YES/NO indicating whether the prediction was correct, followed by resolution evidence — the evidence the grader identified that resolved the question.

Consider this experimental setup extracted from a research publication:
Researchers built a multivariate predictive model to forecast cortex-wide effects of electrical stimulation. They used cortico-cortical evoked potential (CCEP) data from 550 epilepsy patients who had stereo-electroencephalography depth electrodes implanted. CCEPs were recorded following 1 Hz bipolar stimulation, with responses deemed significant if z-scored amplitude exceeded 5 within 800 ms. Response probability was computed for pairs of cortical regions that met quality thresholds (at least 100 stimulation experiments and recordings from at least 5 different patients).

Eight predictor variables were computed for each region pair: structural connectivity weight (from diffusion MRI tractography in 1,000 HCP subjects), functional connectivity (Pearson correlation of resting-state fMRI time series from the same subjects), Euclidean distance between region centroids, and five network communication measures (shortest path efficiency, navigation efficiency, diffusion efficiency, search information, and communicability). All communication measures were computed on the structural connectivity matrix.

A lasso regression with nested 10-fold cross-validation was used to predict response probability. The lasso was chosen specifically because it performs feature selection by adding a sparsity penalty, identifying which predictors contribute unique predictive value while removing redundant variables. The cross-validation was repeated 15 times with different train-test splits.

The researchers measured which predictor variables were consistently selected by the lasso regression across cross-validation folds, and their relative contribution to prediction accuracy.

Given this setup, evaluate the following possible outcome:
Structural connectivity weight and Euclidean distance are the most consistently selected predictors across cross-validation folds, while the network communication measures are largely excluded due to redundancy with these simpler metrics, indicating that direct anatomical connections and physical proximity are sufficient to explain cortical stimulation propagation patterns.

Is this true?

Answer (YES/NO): NO